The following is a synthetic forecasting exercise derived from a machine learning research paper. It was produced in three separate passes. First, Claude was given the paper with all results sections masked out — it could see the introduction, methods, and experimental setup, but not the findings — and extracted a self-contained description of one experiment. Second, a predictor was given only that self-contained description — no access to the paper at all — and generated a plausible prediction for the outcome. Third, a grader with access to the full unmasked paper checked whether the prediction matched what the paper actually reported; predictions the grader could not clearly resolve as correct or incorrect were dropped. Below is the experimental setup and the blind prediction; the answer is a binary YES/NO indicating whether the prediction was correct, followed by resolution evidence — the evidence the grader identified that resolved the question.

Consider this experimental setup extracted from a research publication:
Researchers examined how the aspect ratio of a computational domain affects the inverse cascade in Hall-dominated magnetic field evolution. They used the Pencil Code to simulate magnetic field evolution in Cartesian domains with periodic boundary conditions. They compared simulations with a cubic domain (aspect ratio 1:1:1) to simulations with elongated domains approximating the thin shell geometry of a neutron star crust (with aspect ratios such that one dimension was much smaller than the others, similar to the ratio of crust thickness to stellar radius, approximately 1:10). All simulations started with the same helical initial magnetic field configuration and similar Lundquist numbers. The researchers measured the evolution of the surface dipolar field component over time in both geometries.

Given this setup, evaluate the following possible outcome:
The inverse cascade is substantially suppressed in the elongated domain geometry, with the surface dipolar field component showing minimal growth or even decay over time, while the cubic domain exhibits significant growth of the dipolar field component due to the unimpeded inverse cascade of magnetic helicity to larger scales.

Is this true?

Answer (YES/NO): YES